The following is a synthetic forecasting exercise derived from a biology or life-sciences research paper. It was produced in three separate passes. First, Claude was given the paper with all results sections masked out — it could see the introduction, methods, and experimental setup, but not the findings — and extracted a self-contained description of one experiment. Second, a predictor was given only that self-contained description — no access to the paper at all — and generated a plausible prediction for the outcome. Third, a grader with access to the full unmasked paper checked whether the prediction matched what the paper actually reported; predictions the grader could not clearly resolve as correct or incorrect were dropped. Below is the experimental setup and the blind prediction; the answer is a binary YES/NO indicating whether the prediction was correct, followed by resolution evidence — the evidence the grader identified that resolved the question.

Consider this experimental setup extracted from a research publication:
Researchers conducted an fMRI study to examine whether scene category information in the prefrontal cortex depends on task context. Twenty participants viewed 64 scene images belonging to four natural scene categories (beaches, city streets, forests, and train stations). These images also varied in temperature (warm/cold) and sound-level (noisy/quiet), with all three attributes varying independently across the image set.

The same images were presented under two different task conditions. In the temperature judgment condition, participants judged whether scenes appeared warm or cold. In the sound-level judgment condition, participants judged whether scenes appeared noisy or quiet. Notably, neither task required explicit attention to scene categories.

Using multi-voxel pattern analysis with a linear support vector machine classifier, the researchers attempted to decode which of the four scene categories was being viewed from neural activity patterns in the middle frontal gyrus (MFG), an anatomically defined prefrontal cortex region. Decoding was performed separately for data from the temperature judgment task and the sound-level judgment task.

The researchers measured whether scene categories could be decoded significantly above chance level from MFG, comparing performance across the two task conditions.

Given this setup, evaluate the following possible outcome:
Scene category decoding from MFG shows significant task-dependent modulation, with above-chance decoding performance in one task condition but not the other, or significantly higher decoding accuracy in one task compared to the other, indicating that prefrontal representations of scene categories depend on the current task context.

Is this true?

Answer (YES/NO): NO